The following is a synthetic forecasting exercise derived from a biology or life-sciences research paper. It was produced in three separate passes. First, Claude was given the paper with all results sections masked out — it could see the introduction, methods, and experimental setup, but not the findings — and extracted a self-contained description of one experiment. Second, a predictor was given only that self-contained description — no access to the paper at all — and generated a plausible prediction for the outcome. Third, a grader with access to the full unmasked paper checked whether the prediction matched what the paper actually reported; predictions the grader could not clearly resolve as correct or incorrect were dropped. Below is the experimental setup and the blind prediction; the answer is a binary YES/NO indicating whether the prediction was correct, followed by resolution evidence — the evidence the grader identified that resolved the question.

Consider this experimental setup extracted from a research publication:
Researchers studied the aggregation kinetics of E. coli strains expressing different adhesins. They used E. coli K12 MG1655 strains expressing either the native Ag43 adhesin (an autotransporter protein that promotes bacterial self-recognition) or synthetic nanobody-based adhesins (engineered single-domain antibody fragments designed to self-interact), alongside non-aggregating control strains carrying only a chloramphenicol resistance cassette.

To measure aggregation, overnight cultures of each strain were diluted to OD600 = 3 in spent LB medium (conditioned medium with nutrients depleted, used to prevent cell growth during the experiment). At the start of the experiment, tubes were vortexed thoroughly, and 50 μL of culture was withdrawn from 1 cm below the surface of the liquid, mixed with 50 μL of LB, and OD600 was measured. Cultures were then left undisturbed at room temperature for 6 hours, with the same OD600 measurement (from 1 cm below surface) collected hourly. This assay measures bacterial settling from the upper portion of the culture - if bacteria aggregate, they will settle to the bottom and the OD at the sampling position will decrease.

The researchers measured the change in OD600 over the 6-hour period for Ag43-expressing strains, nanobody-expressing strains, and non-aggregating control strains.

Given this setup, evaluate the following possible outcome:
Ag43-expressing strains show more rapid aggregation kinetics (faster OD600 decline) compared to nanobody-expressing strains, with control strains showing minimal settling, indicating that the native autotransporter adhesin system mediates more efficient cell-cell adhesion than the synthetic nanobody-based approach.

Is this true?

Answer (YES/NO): NO